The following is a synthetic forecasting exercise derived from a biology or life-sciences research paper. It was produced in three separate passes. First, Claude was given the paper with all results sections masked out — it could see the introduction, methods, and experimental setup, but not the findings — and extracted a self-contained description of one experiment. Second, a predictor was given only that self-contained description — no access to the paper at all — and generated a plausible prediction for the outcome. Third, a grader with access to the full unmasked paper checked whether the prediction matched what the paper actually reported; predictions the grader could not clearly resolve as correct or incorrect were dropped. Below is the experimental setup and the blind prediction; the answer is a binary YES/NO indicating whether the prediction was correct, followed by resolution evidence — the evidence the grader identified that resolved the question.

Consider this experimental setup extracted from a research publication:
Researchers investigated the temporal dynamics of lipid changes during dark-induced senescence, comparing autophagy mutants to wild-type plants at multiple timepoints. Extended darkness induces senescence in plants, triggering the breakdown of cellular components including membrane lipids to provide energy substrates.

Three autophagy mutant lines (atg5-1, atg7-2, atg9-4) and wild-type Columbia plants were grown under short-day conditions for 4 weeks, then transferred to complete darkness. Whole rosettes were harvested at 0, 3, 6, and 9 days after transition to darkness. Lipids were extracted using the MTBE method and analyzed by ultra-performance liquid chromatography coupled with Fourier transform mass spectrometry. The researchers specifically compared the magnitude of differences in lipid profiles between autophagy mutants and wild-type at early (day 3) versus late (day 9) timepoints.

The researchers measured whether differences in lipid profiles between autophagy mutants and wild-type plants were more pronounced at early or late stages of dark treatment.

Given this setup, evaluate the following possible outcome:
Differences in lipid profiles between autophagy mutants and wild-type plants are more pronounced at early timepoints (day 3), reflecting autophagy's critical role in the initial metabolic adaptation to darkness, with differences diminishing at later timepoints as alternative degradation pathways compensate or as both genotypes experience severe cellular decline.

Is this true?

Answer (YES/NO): NO